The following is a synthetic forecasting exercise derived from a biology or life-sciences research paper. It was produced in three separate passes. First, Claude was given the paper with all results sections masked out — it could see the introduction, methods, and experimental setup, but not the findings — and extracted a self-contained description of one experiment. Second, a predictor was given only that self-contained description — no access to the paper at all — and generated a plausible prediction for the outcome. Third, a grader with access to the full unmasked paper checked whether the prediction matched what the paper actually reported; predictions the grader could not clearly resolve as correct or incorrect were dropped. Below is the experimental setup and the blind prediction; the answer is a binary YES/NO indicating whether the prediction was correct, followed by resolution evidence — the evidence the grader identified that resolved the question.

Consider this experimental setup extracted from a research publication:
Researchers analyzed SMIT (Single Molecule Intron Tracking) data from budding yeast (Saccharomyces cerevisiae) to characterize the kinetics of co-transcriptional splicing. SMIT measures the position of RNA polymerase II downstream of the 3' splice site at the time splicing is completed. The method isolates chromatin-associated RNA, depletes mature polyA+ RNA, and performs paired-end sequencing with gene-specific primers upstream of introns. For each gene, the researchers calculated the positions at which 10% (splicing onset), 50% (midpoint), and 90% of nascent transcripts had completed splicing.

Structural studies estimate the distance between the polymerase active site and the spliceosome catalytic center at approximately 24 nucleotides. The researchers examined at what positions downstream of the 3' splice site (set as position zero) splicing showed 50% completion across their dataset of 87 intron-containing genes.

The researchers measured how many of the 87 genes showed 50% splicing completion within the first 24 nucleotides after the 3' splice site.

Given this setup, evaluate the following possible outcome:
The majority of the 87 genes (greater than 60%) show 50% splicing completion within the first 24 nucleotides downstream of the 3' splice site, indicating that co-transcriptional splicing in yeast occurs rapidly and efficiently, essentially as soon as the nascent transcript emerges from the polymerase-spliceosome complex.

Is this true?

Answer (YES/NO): NO